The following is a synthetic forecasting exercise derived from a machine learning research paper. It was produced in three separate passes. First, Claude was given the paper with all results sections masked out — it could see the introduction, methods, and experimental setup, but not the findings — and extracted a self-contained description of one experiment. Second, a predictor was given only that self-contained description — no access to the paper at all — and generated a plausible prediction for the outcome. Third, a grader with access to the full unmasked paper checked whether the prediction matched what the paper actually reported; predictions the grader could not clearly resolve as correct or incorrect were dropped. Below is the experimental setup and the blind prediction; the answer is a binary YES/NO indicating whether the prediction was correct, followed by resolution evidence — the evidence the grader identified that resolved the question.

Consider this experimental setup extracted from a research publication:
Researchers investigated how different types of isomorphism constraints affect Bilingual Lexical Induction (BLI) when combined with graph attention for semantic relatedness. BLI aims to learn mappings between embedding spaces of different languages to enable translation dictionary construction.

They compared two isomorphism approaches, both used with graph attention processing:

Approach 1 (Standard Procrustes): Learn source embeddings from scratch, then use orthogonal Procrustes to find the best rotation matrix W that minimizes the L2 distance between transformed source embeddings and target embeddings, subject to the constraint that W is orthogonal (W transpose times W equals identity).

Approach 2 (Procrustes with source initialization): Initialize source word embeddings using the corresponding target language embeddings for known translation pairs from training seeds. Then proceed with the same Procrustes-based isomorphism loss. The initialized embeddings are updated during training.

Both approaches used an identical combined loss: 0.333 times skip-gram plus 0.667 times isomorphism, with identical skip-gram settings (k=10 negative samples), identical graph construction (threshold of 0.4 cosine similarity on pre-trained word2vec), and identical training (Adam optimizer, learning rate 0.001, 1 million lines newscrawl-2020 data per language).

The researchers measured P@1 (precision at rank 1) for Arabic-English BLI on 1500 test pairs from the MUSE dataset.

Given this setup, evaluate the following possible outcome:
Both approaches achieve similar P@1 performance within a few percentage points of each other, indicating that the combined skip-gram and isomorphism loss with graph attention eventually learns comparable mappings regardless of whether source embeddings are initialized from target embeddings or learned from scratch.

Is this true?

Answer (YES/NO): YES